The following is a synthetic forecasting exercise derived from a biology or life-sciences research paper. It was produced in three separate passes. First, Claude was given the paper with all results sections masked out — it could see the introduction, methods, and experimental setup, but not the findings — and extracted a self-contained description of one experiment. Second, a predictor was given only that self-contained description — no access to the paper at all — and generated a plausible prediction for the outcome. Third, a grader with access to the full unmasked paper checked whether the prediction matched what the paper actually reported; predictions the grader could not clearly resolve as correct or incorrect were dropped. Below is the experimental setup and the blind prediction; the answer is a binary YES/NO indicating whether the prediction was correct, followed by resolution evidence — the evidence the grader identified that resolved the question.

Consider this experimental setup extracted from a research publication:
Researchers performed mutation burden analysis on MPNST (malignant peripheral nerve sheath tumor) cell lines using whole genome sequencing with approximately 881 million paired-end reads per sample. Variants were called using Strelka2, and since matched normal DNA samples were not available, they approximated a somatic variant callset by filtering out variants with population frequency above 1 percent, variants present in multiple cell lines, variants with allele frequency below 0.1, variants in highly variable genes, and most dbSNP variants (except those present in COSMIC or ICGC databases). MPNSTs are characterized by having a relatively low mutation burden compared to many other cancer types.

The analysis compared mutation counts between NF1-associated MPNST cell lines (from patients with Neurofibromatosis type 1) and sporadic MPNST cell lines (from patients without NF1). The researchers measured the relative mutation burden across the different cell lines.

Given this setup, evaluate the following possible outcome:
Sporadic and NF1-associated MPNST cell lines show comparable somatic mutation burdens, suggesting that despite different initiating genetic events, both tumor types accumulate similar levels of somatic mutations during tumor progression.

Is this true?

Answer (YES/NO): NO